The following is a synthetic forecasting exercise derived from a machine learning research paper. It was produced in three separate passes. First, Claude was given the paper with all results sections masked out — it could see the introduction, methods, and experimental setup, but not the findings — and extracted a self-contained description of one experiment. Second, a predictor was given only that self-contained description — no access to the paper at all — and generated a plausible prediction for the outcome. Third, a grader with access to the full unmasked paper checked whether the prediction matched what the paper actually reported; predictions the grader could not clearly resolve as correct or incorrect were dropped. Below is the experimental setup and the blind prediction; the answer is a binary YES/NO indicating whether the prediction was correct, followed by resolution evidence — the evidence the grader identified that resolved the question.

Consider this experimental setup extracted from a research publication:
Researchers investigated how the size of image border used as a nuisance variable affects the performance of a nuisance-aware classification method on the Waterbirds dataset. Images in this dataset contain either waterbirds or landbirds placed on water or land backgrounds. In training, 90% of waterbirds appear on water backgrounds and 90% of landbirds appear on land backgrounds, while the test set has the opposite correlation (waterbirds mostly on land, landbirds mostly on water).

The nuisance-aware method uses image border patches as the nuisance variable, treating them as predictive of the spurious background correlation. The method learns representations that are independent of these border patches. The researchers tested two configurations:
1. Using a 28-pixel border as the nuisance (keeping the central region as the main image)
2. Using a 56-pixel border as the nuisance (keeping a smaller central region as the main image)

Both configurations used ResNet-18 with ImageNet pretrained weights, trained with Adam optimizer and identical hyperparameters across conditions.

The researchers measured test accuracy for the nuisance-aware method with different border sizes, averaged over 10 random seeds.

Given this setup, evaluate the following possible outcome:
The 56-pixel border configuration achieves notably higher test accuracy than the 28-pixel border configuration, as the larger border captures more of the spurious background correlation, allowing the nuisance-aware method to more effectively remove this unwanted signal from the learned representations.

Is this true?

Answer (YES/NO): NO